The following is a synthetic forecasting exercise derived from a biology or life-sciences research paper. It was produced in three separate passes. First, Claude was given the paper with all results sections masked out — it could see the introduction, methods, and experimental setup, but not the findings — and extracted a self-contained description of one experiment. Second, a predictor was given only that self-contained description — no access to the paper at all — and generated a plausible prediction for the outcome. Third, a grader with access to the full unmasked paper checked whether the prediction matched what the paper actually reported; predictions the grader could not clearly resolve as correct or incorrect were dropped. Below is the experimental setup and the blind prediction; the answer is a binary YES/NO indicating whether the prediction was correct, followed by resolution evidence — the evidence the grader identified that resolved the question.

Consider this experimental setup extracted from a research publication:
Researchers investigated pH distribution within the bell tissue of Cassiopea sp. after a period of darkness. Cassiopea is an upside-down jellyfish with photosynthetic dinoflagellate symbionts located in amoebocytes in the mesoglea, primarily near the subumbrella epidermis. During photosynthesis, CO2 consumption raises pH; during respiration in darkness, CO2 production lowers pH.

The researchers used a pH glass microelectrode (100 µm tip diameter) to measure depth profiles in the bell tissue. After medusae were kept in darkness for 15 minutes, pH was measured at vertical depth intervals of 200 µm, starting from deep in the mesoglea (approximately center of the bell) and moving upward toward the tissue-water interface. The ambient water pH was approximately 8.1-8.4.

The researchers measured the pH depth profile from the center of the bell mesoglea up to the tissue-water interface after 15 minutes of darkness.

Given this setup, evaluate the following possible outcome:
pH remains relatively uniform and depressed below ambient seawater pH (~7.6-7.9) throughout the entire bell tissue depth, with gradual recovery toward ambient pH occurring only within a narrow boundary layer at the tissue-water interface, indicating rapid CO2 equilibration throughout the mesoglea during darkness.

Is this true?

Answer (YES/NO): NO